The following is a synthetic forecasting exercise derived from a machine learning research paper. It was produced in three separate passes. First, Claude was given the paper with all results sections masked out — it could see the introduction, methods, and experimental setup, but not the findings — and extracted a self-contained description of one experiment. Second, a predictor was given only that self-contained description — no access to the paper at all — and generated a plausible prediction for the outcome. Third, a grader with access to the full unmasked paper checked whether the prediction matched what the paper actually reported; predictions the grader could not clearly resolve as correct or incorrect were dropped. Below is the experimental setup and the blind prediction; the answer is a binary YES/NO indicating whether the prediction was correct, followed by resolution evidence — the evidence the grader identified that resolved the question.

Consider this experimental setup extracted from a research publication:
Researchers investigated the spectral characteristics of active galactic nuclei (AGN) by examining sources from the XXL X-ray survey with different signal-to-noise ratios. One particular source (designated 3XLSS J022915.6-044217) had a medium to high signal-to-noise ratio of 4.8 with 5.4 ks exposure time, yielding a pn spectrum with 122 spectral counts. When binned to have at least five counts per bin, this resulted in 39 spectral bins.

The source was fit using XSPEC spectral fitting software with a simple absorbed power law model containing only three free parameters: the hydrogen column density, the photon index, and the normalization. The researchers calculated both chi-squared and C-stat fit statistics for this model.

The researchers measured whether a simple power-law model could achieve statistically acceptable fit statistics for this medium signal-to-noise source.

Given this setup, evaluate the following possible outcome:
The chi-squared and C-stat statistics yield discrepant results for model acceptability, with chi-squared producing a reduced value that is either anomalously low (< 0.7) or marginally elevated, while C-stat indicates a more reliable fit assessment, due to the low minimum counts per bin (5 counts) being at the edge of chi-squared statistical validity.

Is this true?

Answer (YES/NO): NO